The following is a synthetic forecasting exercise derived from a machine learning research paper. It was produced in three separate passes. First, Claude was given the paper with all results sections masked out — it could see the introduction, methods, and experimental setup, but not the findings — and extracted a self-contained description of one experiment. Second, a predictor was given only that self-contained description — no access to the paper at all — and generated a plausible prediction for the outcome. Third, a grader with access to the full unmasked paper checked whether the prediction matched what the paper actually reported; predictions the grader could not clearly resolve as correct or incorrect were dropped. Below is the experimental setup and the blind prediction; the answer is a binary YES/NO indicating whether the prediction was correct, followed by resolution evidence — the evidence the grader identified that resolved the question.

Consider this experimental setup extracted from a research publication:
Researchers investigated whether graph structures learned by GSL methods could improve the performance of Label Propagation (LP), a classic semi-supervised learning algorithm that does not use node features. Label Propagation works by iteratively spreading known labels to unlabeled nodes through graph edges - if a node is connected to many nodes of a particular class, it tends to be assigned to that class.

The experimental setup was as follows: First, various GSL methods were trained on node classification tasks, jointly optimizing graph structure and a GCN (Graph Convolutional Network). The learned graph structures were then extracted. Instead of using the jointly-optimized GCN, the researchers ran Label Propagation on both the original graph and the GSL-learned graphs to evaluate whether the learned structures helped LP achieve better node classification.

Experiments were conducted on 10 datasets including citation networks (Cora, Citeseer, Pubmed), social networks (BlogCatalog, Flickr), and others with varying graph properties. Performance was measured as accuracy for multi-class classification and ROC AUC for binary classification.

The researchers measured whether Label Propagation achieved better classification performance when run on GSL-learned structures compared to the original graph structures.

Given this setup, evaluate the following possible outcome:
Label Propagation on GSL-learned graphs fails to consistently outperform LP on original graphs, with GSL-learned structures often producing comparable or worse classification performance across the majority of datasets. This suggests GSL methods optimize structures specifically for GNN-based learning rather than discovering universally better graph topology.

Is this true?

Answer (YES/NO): NO